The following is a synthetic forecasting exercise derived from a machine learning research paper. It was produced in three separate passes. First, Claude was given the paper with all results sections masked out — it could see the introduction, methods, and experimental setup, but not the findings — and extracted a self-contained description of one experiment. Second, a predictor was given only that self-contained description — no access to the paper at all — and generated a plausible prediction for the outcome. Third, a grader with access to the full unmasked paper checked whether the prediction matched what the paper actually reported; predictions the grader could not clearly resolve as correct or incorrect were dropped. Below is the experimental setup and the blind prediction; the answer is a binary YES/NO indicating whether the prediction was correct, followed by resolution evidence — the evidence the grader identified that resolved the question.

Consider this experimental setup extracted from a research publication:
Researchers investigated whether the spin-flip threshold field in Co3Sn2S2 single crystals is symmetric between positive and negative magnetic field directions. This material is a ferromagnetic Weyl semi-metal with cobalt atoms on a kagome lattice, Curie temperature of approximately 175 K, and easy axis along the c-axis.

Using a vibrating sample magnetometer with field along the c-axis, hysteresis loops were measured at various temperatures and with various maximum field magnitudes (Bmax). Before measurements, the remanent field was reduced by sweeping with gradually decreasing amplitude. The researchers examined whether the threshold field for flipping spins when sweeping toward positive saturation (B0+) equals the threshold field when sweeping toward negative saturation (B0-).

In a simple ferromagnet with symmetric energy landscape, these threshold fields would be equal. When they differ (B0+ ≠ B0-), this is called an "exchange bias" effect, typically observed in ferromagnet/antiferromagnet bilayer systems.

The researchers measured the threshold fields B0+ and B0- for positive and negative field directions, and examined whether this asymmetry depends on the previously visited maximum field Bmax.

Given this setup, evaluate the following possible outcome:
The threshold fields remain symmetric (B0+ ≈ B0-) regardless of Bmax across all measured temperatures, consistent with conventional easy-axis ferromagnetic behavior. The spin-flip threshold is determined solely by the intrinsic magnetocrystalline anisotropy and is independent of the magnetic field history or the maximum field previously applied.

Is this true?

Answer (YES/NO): NO